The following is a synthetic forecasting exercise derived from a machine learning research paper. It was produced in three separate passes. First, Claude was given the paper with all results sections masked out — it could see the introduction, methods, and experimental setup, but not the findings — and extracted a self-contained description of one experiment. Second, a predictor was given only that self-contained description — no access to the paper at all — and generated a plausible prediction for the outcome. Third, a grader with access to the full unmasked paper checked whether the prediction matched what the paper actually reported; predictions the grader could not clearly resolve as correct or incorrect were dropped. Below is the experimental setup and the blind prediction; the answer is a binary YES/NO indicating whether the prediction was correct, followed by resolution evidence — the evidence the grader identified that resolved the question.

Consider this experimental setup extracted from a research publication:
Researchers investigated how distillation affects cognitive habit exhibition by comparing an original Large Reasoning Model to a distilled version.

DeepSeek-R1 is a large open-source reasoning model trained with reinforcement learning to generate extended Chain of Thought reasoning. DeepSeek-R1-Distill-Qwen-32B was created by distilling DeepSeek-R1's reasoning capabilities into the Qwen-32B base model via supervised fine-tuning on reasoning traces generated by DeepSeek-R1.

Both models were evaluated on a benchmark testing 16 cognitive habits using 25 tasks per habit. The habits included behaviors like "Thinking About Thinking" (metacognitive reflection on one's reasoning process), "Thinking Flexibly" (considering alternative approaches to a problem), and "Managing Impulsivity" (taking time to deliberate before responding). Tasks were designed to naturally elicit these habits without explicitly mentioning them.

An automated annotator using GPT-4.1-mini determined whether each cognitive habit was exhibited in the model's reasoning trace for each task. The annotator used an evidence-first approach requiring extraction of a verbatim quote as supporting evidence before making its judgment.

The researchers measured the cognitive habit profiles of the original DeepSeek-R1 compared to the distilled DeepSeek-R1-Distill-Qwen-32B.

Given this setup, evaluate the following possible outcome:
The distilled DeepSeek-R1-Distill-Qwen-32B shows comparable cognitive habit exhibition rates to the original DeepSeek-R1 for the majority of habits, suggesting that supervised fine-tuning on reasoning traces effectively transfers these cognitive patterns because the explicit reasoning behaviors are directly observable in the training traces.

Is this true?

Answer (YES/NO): YES